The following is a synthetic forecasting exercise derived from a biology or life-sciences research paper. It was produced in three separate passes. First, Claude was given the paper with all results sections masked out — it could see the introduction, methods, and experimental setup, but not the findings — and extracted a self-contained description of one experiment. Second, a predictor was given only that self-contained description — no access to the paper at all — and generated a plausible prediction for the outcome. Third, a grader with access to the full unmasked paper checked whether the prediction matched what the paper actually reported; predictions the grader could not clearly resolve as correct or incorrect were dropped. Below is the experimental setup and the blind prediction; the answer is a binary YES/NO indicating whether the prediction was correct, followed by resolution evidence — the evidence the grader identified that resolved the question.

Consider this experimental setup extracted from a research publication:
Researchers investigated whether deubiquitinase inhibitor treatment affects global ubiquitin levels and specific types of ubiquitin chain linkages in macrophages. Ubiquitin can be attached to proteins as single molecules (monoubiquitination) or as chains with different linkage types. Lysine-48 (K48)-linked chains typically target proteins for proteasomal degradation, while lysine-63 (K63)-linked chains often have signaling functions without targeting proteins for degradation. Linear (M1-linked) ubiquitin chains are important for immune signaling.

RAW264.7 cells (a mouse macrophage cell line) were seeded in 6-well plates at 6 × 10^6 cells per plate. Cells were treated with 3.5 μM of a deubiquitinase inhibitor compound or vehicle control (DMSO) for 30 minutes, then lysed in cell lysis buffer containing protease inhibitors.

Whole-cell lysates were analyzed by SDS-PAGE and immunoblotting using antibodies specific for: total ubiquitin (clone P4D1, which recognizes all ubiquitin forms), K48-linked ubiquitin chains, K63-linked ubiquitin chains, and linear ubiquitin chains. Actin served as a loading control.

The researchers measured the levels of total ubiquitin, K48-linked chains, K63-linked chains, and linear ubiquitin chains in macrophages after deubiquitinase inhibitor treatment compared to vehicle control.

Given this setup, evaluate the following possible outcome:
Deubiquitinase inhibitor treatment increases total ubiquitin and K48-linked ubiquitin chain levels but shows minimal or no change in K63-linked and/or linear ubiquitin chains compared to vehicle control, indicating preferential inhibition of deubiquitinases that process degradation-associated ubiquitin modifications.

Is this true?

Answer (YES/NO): NO